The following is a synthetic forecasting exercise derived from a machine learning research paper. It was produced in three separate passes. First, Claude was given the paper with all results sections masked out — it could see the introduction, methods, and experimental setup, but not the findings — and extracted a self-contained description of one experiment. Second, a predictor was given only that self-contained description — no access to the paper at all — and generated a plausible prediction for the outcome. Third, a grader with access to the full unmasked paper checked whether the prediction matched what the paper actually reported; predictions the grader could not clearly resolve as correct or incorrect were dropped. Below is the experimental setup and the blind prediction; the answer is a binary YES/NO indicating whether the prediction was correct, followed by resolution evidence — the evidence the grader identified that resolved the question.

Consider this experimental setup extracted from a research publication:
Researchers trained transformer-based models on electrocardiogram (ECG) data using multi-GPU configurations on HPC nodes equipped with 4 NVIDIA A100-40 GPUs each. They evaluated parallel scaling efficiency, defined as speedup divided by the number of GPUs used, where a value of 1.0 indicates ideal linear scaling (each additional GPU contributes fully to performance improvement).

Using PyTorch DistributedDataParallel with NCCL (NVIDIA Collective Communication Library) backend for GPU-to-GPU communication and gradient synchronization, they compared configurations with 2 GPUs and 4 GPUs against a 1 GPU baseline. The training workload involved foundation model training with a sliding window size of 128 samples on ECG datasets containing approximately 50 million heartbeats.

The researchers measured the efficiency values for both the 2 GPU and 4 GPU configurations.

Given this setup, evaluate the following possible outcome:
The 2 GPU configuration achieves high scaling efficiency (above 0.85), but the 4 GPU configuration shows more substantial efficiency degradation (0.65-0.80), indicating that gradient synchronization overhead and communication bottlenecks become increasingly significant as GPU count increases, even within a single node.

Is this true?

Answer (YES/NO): NO